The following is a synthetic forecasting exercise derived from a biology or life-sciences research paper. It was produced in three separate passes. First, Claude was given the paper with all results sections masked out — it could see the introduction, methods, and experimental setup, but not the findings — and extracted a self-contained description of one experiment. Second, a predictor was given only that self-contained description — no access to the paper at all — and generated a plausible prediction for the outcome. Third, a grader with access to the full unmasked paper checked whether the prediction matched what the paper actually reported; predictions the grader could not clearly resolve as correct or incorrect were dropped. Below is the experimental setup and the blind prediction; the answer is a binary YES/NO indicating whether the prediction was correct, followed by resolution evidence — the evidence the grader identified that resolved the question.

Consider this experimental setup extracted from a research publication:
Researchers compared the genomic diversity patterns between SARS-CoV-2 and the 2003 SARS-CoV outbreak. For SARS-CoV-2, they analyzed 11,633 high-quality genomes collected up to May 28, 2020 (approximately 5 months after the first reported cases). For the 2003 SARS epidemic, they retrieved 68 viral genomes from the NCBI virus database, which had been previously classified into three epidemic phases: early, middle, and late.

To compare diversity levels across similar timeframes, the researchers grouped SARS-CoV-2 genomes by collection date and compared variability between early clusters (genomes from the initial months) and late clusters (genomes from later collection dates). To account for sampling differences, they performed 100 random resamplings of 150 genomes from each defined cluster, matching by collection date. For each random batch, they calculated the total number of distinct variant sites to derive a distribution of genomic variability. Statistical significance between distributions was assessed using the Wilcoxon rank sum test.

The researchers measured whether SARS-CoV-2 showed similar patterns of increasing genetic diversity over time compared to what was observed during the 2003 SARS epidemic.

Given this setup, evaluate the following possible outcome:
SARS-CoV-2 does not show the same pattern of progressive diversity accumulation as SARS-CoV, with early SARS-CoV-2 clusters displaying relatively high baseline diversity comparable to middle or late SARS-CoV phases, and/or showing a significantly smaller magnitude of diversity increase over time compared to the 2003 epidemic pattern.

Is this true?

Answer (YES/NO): YES